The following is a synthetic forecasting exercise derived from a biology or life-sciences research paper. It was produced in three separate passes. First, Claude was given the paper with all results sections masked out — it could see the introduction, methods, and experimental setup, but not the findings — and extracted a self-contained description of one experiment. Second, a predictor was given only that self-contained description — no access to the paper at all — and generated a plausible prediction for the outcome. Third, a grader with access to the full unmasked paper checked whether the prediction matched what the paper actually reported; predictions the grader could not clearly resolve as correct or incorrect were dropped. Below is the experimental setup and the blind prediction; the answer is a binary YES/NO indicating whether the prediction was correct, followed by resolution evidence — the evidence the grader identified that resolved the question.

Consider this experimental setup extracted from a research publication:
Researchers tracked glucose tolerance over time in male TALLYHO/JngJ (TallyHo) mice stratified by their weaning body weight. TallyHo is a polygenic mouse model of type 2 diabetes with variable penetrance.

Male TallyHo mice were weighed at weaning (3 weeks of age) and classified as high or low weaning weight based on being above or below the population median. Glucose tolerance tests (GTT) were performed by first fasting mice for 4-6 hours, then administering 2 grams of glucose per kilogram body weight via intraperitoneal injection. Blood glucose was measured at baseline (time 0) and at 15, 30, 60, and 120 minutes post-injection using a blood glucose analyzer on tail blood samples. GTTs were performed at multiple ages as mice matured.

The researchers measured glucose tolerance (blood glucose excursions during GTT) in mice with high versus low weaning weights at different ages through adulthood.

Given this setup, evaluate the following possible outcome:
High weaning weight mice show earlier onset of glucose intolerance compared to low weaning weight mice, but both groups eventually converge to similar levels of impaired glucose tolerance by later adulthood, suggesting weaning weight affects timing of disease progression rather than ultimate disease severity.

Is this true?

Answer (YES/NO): NO